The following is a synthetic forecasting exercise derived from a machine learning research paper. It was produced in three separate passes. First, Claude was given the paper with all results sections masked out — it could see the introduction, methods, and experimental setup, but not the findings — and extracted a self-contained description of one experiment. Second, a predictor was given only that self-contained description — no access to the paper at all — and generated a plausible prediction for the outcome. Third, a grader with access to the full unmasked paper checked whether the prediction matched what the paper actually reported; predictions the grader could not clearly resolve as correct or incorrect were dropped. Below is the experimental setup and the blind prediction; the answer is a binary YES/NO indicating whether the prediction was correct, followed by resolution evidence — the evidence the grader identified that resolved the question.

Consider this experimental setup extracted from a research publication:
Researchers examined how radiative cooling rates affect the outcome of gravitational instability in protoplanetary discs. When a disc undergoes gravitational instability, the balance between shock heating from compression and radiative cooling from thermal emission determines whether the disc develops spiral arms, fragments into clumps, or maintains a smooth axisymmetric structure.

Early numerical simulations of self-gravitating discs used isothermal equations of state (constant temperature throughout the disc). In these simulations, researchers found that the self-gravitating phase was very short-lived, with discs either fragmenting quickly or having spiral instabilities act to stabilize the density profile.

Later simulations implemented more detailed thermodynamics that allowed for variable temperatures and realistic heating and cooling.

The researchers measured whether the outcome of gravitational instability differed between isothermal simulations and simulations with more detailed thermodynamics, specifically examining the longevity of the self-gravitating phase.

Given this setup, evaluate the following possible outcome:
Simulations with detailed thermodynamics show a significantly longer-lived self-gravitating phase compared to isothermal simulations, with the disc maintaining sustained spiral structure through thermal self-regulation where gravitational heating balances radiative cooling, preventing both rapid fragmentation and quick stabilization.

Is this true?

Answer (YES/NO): YES